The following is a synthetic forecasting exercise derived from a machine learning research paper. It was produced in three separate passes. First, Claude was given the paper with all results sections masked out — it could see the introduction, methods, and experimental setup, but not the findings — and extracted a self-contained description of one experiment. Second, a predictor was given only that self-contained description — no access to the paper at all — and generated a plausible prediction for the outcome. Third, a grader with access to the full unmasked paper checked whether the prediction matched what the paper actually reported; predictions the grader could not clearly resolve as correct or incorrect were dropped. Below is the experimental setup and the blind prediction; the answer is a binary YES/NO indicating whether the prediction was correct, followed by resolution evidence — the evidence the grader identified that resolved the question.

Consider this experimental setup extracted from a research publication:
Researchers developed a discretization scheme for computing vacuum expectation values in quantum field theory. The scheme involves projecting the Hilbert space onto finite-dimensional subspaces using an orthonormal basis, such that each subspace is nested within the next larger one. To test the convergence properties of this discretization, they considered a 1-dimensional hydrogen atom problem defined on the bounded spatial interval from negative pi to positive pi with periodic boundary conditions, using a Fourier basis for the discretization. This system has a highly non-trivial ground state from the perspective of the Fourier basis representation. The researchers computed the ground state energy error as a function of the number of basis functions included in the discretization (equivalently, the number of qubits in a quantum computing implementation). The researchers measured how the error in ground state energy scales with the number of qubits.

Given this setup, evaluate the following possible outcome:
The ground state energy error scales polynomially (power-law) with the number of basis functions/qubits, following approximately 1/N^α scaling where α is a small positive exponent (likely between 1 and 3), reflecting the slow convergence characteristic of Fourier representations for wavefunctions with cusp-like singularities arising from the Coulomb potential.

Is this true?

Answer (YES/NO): NO